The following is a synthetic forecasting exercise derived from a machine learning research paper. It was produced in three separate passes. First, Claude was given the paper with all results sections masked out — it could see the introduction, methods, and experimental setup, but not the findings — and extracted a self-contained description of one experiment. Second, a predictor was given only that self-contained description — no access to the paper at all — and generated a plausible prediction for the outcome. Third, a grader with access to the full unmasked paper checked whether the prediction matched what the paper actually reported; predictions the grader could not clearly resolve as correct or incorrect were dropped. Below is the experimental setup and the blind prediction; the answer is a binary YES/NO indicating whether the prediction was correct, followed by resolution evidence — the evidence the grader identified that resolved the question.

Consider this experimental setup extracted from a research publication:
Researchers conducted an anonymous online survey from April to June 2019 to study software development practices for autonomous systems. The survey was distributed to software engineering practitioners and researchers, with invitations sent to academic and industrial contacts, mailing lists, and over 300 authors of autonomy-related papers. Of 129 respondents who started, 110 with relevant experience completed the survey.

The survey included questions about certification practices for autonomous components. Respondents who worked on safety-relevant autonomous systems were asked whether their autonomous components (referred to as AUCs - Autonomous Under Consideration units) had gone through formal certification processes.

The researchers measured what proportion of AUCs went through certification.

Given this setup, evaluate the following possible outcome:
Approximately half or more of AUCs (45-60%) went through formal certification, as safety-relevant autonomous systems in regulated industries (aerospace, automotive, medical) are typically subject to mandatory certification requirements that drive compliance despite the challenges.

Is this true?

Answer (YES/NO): NO